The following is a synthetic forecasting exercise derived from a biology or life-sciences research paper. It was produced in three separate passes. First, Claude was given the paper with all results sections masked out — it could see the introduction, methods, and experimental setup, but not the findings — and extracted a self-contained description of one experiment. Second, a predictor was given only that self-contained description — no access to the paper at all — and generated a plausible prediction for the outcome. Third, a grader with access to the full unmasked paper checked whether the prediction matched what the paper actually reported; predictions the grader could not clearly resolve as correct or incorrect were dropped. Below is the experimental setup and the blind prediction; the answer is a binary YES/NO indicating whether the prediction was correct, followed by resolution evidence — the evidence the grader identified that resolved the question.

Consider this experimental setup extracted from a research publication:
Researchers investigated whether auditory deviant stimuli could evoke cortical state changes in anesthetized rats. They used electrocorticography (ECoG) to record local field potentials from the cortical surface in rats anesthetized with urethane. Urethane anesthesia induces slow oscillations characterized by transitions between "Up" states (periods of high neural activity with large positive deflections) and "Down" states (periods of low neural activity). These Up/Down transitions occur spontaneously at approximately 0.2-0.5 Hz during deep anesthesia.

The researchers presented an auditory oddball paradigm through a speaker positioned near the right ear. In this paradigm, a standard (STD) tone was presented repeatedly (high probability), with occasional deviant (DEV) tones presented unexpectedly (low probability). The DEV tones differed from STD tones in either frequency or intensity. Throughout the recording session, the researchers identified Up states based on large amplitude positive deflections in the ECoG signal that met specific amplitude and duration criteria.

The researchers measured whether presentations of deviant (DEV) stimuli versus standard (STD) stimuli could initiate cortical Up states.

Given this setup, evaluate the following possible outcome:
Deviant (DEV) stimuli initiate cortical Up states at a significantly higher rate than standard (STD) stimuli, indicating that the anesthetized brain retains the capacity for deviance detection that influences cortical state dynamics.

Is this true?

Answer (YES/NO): YES